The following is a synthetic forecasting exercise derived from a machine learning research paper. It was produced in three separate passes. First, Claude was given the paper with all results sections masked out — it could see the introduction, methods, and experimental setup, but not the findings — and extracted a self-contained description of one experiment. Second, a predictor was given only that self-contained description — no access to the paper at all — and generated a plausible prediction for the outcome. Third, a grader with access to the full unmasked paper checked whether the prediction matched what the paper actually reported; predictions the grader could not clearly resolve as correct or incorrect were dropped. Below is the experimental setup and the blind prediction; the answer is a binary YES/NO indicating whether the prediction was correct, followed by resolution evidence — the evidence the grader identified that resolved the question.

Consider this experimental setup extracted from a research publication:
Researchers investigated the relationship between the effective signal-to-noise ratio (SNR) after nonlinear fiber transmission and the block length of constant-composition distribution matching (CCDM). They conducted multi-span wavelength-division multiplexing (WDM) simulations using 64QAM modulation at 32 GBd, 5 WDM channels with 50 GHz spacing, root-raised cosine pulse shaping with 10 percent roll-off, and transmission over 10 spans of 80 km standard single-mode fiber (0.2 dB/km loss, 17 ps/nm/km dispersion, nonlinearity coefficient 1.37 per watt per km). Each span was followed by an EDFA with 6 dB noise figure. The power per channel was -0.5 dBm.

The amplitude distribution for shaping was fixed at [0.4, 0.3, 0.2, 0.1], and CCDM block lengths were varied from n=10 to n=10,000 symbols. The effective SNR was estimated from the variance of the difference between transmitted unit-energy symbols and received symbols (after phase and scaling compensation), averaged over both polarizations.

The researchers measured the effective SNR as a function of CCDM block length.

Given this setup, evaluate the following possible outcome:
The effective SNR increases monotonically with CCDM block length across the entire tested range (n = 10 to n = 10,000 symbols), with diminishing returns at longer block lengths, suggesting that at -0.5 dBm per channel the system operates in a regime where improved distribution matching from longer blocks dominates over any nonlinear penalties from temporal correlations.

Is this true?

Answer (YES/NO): NO